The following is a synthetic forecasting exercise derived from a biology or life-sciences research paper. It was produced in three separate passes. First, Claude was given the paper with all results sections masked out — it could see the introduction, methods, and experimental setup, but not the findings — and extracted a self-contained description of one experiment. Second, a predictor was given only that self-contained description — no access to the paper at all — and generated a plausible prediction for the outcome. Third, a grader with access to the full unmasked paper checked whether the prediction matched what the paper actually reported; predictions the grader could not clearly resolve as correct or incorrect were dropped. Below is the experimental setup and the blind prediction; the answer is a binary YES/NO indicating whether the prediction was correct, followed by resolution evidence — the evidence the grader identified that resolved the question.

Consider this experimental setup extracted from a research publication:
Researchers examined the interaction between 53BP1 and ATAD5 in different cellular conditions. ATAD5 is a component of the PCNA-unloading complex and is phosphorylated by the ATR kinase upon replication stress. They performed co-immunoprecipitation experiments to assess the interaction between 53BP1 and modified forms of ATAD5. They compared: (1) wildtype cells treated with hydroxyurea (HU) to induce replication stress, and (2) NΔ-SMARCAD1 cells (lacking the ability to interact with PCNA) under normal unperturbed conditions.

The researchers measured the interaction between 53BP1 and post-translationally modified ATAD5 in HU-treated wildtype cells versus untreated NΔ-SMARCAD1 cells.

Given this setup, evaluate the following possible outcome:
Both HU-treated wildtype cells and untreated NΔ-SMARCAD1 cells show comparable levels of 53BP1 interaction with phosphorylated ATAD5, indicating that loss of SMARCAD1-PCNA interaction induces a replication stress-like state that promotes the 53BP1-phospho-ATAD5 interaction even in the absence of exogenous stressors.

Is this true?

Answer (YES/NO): YES